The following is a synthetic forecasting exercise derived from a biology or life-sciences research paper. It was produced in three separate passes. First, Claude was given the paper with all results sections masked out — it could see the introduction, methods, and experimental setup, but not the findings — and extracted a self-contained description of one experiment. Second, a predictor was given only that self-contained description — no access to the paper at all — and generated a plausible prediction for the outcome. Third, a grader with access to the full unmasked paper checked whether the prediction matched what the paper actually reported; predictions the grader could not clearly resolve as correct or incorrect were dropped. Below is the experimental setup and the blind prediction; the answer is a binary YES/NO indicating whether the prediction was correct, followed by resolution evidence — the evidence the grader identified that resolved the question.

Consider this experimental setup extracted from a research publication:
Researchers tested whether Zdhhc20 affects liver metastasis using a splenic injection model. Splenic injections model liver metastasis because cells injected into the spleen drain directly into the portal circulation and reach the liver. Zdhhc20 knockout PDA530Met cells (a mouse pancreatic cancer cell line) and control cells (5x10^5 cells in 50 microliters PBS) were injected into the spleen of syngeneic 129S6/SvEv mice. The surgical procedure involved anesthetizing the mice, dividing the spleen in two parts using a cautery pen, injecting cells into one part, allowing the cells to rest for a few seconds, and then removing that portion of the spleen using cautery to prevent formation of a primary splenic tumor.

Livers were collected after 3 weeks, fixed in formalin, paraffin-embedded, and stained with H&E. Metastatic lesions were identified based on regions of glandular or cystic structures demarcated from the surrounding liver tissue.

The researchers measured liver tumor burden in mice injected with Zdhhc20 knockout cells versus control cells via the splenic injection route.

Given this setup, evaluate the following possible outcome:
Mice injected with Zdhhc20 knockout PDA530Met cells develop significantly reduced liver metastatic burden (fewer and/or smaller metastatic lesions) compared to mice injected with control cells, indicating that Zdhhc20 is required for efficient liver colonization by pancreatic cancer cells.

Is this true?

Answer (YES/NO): YES